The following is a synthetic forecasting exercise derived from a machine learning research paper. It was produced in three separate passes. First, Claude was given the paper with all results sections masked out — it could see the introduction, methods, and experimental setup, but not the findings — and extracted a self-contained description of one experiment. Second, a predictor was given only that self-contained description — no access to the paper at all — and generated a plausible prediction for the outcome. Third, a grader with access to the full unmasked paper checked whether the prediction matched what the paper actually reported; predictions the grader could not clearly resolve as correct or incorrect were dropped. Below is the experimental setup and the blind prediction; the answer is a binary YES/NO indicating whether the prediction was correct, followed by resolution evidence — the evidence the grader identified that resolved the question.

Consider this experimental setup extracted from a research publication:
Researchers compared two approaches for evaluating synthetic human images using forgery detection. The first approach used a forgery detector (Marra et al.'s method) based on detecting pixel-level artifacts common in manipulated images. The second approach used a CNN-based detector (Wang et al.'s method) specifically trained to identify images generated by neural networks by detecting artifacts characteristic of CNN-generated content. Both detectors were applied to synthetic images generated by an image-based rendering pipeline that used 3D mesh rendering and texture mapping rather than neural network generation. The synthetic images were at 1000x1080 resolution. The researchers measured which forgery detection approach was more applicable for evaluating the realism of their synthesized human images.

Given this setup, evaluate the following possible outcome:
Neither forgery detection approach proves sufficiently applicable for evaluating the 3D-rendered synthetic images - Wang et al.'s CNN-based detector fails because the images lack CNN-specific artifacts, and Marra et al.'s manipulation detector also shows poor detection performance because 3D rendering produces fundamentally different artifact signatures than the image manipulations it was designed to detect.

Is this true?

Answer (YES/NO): NO